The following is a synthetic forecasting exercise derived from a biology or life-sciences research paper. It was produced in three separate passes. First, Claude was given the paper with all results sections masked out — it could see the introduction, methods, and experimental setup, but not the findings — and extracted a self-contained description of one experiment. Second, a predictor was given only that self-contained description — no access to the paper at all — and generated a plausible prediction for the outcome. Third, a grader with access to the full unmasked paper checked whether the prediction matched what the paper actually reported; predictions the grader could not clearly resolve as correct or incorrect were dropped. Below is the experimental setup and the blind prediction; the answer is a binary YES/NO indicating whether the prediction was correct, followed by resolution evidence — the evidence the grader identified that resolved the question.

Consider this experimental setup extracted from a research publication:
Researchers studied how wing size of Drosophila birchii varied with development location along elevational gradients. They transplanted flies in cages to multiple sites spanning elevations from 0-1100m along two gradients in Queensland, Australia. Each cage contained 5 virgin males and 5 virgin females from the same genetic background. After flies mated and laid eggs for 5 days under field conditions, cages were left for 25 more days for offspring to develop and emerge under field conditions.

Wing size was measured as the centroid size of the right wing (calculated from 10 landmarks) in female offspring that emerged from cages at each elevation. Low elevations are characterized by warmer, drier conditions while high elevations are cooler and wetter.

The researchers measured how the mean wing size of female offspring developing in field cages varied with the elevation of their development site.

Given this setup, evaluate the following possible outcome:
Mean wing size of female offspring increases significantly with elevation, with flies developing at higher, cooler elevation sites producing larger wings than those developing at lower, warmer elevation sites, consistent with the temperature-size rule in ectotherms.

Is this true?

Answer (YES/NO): NO